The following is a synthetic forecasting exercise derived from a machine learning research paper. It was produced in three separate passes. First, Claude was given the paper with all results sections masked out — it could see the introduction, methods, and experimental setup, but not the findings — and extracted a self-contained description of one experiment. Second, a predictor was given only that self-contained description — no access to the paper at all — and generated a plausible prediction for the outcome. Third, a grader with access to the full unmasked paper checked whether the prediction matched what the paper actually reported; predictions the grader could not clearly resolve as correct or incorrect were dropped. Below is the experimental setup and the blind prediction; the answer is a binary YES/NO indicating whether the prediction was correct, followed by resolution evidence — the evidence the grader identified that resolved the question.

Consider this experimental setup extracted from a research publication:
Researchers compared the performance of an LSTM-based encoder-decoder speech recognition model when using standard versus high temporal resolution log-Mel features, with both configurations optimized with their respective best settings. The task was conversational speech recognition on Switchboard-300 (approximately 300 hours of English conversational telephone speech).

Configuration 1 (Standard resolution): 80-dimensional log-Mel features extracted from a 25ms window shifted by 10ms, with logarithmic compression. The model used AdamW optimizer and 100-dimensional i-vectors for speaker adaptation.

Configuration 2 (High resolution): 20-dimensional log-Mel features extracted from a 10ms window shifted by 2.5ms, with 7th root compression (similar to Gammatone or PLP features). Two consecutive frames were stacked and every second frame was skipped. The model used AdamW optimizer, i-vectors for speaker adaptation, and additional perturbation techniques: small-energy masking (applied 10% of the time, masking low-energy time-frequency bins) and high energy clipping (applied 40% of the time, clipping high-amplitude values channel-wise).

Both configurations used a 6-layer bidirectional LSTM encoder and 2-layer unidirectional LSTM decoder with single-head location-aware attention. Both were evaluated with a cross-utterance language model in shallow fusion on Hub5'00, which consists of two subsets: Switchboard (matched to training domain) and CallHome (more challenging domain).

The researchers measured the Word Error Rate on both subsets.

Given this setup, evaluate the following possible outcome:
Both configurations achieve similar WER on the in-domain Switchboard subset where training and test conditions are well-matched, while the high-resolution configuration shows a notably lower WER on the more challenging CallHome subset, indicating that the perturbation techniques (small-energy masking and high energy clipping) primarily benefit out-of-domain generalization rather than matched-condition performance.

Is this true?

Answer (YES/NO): NO